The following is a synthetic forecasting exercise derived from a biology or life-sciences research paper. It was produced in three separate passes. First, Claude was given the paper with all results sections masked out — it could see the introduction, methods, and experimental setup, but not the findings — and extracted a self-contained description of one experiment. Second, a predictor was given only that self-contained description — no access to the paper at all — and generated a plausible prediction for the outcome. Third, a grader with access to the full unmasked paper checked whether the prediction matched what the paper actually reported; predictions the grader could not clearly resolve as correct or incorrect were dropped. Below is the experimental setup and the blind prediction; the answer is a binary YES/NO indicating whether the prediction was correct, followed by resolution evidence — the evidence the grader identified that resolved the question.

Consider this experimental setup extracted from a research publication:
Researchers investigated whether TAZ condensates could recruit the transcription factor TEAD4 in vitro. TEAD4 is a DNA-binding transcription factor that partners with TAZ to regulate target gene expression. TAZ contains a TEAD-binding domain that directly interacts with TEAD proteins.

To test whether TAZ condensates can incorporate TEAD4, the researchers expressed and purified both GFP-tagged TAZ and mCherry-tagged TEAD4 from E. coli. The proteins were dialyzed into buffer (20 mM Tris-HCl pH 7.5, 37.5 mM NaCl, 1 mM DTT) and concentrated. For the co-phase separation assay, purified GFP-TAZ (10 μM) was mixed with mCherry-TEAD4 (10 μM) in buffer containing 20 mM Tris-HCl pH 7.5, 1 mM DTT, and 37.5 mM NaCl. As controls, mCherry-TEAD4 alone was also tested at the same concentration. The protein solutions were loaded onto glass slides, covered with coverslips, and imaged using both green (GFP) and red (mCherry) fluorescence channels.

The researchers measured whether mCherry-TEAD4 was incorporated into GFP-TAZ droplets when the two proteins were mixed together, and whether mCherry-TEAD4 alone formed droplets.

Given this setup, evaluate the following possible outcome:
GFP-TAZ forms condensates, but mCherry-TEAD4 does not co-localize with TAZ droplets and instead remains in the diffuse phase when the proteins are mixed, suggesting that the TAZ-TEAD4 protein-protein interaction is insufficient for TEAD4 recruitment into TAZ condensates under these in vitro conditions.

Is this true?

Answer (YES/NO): NO